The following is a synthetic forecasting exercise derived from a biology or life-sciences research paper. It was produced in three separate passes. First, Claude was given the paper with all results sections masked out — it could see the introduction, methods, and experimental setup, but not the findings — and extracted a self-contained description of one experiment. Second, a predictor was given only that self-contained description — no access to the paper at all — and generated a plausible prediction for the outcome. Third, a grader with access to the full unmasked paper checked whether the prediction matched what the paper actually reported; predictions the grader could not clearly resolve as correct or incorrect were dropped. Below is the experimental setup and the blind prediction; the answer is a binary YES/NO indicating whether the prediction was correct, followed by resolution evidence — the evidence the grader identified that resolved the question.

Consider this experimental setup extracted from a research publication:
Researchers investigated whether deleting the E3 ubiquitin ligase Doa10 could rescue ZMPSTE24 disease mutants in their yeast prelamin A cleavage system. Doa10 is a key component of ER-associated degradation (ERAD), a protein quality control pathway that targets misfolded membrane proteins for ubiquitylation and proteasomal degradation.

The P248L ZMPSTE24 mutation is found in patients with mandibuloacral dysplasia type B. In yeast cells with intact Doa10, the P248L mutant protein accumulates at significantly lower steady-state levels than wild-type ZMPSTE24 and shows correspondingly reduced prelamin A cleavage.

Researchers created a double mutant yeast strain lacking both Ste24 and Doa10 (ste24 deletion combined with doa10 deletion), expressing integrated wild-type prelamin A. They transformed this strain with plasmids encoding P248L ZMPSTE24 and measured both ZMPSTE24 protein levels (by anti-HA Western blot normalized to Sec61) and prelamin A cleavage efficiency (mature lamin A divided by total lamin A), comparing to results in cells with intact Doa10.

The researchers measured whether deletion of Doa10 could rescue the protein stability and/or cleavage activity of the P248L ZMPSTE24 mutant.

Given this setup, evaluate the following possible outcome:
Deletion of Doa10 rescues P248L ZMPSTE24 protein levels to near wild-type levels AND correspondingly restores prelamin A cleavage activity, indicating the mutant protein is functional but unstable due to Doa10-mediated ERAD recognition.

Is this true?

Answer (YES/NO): YES